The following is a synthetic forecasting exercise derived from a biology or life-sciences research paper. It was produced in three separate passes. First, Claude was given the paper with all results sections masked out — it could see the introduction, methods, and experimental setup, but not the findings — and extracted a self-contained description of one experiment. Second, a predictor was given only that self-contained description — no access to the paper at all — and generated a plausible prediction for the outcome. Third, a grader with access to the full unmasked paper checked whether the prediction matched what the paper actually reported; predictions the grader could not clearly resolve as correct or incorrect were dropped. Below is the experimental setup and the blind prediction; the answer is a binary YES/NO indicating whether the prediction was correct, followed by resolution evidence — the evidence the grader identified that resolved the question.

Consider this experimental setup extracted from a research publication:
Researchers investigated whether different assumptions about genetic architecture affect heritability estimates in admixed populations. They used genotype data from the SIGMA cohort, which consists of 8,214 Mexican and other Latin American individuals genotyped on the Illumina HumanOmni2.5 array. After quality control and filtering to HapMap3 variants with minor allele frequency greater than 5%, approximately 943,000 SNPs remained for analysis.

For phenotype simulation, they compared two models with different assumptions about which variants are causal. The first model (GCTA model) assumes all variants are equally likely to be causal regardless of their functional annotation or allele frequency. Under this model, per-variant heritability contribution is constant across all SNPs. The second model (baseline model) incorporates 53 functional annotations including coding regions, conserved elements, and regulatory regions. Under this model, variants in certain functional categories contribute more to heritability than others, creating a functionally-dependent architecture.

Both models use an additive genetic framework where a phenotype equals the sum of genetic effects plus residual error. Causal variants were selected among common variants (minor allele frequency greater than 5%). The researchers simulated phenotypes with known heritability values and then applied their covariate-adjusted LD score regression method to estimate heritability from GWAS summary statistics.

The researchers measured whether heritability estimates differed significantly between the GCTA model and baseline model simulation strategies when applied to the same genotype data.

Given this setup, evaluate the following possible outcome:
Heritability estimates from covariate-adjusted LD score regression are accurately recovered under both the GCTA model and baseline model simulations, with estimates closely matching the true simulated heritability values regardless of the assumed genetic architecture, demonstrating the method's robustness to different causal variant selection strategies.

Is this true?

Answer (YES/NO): YES